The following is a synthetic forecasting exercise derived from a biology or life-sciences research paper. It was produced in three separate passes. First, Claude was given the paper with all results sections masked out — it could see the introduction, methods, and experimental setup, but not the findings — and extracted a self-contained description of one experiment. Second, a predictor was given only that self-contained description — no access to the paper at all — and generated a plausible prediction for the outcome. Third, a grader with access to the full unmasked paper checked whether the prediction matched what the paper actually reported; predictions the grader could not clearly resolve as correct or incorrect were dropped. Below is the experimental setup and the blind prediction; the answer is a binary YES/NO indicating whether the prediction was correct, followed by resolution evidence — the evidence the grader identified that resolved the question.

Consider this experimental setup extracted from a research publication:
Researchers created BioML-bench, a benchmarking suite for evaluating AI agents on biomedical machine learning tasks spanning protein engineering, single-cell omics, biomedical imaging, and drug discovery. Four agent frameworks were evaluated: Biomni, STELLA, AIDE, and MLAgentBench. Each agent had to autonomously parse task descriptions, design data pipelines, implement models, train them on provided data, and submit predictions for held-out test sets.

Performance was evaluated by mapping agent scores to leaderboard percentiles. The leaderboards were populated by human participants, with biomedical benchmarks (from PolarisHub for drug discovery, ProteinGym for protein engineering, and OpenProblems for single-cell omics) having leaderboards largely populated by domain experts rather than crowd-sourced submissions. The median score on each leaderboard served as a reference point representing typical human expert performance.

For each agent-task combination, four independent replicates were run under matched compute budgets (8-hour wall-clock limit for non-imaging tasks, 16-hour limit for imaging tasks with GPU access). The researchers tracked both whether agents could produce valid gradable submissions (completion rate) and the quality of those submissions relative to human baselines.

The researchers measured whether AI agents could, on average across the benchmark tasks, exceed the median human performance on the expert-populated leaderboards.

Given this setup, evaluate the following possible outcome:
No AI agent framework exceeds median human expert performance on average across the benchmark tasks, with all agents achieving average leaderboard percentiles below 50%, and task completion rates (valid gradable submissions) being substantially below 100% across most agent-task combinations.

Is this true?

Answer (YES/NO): NO